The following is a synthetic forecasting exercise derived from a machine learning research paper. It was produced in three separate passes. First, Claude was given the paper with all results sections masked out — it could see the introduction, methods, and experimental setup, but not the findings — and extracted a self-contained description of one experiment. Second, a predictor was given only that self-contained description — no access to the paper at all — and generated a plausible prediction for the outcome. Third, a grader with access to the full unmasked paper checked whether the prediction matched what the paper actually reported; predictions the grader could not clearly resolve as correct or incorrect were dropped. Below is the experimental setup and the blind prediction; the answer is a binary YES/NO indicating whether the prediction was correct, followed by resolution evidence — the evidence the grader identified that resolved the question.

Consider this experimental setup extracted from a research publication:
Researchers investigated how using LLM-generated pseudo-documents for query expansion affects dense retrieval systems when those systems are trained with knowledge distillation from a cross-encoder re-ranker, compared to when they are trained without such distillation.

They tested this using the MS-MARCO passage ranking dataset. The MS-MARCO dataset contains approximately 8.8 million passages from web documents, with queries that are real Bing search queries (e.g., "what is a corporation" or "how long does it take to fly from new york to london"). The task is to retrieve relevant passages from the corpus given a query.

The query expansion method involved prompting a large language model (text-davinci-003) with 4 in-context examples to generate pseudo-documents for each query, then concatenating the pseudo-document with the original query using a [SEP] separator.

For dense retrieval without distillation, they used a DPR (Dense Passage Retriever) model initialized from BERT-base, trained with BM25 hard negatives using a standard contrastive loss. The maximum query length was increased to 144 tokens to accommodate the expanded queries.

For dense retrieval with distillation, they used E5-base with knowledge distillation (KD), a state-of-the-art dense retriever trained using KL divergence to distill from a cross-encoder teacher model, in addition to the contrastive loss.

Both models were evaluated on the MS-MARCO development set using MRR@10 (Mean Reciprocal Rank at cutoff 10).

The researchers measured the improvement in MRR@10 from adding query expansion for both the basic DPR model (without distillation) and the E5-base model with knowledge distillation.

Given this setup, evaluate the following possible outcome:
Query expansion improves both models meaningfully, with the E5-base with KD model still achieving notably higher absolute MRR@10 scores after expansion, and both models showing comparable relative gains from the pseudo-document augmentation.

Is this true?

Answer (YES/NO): NO